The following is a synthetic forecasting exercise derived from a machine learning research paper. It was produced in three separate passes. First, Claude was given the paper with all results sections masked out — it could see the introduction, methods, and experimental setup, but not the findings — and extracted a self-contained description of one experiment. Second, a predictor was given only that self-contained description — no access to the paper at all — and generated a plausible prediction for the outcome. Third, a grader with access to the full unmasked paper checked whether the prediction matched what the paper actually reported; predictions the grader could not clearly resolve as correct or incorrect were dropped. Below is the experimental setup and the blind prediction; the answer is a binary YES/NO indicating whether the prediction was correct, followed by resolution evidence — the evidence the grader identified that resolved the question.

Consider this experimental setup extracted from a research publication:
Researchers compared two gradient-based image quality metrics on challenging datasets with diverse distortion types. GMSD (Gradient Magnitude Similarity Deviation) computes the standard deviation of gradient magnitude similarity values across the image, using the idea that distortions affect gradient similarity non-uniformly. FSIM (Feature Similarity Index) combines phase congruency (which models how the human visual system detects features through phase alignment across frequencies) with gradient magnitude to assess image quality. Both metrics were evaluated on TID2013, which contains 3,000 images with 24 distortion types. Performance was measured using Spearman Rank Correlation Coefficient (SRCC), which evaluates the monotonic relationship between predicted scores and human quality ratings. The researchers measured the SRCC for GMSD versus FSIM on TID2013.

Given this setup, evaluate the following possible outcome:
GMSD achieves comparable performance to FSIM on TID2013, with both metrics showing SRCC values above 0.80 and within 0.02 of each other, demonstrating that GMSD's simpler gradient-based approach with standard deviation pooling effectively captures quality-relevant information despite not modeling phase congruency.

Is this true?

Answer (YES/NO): NO